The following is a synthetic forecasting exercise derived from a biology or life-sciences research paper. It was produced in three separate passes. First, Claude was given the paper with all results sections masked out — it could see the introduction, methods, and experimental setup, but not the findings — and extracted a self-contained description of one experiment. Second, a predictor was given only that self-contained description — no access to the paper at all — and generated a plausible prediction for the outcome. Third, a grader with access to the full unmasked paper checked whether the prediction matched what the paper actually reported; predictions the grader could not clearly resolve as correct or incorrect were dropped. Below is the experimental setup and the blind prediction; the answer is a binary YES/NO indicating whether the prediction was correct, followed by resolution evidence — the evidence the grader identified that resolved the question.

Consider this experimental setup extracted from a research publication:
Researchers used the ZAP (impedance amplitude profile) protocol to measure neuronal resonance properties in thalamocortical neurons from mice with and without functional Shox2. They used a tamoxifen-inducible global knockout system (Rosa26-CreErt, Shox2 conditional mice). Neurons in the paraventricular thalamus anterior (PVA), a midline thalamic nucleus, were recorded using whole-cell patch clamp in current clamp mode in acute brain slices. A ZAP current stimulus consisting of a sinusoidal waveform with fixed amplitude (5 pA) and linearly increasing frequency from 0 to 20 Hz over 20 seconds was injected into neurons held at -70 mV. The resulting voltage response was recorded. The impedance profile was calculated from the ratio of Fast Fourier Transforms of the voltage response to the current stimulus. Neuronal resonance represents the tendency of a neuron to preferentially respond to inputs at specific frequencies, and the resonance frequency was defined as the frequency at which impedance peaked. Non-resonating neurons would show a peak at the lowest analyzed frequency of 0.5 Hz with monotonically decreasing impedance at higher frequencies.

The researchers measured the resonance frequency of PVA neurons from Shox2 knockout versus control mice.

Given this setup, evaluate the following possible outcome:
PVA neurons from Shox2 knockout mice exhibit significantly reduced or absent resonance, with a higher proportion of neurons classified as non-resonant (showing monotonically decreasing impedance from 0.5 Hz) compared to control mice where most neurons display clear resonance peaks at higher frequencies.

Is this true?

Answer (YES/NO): YES